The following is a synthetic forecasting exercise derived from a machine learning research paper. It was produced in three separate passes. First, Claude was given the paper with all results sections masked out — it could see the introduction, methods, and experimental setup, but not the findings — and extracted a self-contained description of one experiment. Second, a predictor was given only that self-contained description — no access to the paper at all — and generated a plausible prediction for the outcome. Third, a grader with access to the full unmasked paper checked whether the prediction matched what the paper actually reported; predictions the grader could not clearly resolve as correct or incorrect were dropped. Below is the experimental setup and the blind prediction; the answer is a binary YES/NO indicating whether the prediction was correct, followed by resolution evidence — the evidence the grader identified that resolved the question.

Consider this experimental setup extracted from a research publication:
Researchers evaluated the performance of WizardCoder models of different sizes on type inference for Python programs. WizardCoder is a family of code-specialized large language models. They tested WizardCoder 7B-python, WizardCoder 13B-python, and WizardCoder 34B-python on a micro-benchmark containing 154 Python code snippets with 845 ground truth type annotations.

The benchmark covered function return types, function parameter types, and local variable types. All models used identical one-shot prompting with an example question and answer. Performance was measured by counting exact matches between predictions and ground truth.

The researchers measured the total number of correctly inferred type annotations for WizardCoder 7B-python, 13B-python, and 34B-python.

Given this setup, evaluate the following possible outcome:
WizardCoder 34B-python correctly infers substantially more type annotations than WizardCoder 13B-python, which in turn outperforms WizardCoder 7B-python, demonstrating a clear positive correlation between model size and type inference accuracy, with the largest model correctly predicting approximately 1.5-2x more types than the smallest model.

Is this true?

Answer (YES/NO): NO